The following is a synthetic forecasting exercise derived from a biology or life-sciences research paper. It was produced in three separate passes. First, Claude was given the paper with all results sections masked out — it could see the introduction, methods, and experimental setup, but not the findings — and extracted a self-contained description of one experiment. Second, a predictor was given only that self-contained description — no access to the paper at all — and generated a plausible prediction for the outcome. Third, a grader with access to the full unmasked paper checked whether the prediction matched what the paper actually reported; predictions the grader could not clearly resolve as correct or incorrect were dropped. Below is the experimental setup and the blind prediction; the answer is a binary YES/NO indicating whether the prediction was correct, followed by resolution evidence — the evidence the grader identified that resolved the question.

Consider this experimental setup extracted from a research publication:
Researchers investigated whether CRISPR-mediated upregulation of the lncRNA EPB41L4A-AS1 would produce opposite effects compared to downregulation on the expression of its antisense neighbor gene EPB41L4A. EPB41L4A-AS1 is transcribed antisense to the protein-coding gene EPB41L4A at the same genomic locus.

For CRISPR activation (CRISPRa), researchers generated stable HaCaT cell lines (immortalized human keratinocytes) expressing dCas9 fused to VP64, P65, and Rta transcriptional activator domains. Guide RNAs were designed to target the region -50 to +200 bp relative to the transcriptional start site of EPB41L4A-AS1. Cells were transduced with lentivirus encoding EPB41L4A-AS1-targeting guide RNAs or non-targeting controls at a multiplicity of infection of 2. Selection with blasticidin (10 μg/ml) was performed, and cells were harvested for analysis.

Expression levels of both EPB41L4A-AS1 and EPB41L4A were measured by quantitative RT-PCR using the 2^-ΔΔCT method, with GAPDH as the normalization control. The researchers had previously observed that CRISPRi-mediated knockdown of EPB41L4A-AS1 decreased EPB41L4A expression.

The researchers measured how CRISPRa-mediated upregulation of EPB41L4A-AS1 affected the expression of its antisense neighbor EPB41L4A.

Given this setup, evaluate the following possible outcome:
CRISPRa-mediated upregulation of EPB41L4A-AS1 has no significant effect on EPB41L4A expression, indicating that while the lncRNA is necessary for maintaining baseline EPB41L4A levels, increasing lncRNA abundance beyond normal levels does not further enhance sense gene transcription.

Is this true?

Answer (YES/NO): NO